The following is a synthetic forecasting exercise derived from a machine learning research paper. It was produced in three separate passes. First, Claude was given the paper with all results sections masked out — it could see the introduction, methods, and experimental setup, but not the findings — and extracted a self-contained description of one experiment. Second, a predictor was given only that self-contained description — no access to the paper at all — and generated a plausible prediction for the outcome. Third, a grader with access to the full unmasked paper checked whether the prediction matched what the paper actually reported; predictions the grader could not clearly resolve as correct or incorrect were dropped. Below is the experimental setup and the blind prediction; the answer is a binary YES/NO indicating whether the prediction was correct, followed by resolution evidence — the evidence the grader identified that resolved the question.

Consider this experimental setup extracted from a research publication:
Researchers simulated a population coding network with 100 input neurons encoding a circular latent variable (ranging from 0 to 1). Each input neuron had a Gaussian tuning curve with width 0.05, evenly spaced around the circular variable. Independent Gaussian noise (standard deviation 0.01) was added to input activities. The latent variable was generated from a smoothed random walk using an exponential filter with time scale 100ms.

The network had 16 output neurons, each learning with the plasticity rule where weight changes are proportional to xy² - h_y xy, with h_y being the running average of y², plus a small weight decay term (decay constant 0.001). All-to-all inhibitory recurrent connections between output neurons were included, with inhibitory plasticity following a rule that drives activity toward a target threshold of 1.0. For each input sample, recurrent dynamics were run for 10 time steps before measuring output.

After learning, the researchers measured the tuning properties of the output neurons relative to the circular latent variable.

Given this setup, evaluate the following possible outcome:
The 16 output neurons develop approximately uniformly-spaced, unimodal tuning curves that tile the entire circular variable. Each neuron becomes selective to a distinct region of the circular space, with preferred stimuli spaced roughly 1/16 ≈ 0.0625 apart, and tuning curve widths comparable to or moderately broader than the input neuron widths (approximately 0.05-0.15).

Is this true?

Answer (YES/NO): NO